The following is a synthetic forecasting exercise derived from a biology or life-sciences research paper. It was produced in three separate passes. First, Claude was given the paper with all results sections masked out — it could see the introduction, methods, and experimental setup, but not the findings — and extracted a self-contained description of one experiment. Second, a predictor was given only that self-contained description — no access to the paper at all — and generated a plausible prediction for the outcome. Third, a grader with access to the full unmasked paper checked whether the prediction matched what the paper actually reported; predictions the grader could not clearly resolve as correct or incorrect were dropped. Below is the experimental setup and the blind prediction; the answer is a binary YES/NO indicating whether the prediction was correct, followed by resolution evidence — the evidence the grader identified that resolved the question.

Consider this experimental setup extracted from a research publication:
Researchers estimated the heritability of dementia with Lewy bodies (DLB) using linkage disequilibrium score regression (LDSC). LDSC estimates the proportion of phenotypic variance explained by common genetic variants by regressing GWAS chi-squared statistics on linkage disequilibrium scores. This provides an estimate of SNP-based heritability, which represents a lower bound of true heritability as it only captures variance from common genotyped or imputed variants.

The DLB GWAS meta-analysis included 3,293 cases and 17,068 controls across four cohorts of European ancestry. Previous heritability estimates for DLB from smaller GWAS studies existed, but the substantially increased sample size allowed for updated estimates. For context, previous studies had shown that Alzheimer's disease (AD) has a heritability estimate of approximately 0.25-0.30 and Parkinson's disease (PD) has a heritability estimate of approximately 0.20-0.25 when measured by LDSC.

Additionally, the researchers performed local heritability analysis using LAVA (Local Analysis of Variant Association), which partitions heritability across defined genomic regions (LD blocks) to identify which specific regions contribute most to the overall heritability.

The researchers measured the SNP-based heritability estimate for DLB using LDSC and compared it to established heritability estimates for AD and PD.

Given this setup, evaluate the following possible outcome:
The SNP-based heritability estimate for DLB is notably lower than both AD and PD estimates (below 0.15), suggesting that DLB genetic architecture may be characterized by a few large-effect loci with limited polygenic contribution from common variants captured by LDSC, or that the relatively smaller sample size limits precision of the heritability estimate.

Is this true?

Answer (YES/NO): NO